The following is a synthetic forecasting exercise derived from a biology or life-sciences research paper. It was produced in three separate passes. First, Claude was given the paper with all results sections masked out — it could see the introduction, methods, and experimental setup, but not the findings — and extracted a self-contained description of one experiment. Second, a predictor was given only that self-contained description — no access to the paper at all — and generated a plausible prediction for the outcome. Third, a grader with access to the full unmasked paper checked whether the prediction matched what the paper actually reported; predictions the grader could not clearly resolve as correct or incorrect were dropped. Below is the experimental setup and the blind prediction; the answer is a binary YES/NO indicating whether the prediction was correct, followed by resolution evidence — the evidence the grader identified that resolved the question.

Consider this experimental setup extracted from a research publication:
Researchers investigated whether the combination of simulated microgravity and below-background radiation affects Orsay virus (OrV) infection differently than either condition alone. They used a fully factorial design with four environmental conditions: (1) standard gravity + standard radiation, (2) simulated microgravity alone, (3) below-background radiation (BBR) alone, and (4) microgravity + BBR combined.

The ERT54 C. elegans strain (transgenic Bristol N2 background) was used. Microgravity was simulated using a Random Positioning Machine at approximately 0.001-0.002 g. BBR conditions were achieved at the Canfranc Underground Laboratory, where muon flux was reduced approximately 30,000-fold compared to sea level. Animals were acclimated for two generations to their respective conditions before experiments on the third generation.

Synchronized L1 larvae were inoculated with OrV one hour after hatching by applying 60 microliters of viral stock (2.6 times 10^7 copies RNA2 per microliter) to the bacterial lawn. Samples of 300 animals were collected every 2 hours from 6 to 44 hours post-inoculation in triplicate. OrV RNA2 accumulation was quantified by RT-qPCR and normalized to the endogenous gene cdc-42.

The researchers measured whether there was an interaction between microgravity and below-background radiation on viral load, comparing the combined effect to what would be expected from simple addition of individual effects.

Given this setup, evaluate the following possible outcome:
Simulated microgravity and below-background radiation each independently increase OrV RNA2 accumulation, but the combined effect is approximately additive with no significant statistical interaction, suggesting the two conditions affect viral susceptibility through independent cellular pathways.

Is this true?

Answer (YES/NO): NO